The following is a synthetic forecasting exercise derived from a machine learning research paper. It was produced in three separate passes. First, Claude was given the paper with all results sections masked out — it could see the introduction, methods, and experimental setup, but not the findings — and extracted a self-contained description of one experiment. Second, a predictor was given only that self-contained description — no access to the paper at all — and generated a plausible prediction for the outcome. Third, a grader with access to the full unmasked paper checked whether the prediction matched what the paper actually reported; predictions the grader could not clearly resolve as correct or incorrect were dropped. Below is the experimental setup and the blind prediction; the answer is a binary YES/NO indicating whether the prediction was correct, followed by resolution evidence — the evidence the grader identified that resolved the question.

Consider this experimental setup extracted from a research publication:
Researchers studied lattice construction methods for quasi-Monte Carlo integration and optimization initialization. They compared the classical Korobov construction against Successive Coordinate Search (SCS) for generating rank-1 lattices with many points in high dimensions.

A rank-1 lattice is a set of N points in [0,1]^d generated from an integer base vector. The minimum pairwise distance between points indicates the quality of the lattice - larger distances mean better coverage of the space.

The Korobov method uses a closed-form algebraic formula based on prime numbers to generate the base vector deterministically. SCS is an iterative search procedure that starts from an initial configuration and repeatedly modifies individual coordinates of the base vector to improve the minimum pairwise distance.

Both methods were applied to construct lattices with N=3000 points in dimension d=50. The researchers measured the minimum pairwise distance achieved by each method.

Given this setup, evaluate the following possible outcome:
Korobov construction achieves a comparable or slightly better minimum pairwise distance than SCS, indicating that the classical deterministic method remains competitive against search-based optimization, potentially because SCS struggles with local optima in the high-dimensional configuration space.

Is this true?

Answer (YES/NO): NO